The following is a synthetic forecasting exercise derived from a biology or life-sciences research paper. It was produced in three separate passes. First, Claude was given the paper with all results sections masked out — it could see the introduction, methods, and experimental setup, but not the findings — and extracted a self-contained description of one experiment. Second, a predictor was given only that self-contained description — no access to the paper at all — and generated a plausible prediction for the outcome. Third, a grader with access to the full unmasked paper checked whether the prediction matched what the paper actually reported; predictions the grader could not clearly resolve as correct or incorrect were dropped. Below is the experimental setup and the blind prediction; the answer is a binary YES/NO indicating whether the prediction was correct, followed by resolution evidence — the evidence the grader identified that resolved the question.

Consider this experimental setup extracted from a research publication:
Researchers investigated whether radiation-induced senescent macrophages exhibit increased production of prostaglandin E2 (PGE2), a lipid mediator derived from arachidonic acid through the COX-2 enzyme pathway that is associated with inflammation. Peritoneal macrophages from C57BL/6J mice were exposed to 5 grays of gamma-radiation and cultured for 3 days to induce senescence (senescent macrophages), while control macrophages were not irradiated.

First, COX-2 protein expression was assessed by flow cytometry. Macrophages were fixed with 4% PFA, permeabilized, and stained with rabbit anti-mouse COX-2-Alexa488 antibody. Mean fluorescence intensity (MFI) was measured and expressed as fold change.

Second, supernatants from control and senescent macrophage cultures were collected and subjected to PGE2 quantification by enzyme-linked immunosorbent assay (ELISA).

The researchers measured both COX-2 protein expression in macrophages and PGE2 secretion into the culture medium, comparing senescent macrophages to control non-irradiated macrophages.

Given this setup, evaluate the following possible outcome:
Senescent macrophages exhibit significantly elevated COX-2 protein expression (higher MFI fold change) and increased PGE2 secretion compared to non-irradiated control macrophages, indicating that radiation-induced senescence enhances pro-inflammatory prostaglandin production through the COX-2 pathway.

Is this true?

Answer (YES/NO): YES